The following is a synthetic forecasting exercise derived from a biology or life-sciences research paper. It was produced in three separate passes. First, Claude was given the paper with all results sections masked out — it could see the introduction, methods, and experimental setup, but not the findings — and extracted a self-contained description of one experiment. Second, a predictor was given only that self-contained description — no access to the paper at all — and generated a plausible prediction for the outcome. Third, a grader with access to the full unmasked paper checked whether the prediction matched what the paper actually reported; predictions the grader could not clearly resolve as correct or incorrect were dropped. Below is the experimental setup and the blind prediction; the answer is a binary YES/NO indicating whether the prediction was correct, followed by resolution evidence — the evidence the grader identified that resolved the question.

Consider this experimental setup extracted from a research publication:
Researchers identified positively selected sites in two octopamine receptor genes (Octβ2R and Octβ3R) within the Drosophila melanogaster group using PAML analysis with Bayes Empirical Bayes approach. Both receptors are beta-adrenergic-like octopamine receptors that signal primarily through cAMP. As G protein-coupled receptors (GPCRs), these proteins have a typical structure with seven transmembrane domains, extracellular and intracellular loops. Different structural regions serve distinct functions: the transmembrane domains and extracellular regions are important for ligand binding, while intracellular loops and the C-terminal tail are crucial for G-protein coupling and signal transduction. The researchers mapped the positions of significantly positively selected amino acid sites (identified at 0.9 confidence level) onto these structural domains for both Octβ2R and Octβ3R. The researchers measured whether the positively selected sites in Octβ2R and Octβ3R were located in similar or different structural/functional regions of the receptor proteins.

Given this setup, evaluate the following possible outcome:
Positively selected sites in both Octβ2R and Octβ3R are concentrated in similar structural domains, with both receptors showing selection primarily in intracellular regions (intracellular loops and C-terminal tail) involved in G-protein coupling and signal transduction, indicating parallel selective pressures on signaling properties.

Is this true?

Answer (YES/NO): NO